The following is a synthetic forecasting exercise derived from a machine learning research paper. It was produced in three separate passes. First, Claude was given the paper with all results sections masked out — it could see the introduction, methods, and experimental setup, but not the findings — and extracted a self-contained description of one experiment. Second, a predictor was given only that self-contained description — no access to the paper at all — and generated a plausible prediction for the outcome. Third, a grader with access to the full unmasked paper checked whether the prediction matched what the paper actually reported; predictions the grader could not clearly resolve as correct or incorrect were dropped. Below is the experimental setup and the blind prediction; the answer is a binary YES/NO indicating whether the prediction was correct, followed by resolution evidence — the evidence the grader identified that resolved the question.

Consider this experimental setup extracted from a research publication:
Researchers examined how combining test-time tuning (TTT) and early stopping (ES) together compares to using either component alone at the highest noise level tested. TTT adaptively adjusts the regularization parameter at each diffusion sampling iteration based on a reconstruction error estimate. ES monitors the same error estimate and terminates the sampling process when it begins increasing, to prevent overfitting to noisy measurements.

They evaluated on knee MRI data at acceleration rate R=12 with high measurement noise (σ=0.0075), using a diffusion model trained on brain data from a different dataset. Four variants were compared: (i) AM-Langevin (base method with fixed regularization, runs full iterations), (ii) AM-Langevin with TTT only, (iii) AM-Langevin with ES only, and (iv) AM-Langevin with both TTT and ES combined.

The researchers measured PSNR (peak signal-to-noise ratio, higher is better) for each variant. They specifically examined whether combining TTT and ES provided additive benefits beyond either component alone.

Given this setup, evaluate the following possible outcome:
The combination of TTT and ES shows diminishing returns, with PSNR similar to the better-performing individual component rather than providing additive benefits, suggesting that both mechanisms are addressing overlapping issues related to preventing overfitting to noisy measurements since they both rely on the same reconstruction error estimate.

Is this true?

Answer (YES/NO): NO